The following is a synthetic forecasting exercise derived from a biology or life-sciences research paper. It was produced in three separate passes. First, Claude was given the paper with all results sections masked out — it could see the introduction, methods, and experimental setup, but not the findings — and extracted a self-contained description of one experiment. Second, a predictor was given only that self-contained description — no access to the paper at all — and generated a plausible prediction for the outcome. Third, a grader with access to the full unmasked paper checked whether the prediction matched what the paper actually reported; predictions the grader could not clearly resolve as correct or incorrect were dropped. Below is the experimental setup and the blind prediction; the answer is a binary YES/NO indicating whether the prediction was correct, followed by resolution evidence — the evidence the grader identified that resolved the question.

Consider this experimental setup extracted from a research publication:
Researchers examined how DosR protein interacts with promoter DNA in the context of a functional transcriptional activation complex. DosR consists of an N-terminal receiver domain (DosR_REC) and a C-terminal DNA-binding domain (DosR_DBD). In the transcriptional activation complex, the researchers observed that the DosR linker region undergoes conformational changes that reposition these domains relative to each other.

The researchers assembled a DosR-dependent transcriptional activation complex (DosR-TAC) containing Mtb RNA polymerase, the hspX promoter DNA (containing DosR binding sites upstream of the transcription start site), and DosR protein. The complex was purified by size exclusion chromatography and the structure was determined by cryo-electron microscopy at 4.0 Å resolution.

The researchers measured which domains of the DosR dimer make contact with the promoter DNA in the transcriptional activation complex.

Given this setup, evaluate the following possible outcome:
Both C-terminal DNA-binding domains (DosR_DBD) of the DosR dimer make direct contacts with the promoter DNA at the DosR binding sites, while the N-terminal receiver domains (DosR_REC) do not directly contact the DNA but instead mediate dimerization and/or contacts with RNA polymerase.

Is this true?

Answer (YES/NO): YES